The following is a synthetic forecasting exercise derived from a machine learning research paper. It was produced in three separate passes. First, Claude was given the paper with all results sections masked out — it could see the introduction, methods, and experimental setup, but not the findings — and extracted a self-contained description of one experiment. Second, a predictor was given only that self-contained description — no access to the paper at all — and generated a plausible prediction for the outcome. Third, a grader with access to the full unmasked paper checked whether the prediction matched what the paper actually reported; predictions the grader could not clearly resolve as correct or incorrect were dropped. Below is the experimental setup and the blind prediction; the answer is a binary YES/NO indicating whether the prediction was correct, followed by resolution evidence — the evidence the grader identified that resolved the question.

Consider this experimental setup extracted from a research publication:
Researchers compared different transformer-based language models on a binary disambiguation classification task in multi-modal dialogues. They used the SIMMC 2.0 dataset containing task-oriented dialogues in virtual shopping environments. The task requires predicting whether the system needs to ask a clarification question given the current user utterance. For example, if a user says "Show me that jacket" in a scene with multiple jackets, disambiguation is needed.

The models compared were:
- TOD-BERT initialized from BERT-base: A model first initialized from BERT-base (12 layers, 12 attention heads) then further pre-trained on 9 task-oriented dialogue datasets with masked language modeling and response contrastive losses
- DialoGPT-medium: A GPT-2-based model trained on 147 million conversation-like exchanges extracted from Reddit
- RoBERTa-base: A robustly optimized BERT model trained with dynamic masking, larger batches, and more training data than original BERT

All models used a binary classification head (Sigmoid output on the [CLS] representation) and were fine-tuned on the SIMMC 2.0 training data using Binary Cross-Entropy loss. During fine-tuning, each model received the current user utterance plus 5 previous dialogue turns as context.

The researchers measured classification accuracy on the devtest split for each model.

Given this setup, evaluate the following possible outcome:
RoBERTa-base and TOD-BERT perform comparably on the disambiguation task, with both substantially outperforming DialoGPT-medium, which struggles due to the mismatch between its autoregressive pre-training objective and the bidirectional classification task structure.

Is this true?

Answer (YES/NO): NO